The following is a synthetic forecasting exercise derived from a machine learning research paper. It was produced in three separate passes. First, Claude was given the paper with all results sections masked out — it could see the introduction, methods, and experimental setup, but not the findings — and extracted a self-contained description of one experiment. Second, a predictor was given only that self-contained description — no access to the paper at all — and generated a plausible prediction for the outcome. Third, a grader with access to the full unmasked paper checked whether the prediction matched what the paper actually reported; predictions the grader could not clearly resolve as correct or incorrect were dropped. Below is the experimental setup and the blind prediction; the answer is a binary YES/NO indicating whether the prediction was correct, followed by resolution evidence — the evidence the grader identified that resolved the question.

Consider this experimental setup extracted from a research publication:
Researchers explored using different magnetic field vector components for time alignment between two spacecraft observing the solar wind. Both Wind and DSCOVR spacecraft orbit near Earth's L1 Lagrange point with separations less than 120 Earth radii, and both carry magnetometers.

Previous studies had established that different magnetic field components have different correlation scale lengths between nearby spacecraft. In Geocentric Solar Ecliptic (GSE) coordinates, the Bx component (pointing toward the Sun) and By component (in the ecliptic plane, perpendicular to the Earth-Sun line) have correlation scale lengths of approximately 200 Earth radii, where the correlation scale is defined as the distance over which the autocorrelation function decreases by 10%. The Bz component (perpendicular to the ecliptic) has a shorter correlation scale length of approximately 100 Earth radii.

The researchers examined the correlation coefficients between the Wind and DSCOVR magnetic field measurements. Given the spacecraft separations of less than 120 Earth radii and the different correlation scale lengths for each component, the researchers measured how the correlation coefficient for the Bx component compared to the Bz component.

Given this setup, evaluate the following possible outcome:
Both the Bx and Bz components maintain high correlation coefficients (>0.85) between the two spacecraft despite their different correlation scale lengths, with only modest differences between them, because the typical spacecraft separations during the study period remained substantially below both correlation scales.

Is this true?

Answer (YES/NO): YES